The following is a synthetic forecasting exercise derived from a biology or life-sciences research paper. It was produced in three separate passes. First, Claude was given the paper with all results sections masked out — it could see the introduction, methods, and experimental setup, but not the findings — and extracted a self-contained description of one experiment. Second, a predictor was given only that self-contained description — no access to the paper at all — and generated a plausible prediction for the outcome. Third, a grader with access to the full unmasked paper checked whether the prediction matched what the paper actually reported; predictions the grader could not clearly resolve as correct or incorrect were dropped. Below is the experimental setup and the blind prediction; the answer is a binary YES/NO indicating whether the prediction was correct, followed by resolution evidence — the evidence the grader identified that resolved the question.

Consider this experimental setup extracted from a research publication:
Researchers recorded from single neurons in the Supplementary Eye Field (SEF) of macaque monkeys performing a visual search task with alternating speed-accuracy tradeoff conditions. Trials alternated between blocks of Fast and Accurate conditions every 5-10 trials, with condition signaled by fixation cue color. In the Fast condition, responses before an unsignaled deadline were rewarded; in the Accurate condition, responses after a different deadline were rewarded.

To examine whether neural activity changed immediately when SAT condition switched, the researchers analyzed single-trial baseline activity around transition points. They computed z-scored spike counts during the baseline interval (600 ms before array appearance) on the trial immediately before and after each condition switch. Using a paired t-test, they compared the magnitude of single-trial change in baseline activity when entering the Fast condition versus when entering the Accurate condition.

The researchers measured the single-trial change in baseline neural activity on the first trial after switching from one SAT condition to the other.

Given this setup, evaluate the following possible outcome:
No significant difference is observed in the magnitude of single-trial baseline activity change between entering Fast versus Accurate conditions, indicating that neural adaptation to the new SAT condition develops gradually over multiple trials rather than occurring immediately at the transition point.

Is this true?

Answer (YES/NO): NO